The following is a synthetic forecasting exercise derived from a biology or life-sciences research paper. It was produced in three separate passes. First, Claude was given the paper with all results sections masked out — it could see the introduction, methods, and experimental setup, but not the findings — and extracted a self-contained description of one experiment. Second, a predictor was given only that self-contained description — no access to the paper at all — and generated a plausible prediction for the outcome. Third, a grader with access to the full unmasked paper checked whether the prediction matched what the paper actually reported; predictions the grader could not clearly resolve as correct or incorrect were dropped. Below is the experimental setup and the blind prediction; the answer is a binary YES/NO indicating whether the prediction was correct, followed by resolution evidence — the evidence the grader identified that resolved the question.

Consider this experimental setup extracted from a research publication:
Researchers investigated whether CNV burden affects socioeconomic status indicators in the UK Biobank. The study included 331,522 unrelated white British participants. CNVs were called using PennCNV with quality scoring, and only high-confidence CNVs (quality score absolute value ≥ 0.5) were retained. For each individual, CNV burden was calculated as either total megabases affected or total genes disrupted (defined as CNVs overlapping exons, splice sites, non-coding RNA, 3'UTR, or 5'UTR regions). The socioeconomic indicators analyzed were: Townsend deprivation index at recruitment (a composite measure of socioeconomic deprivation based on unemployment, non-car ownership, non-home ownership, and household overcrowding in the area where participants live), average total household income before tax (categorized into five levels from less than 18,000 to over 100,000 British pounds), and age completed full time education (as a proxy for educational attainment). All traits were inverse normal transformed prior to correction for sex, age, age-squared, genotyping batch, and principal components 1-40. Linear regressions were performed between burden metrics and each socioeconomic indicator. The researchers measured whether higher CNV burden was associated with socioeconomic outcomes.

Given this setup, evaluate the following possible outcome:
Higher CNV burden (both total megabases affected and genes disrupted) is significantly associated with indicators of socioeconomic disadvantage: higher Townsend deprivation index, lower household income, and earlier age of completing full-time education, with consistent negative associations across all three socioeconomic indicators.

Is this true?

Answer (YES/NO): YES